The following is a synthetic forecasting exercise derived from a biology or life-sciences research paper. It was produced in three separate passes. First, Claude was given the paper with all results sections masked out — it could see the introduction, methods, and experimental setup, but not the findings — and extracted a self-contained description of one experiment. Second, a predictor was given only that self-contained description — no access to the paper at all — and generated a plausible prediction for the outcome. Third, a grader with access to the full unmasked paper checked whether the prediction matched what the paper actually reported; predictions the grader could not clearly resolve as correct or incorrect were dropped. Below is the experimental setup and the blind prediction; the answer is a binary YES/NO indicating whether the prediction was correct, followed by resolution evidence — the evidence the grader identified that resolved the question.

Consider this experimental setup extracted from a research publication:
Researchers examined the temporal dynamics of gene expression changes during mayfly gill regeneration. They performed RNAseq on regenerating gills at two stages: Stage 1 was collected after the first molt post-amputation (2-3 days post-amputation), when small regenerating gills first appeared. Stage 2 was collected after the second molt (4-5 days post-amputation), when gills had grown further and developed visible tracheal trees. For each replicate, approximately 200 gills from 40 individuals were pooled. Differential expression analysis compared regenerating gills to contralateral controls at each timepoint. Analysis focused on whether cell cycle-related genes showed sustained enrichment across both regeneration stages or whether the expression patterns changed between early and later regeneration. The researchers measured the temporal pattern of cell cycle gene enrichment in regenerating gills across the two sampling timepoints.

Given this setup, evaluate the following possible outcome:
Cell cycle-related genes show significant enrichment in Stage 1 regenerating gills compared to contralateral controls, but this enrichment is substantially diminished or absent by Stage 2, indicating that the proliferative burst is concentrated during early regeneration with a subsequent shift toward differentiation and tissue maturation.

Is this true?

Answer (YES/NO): YES